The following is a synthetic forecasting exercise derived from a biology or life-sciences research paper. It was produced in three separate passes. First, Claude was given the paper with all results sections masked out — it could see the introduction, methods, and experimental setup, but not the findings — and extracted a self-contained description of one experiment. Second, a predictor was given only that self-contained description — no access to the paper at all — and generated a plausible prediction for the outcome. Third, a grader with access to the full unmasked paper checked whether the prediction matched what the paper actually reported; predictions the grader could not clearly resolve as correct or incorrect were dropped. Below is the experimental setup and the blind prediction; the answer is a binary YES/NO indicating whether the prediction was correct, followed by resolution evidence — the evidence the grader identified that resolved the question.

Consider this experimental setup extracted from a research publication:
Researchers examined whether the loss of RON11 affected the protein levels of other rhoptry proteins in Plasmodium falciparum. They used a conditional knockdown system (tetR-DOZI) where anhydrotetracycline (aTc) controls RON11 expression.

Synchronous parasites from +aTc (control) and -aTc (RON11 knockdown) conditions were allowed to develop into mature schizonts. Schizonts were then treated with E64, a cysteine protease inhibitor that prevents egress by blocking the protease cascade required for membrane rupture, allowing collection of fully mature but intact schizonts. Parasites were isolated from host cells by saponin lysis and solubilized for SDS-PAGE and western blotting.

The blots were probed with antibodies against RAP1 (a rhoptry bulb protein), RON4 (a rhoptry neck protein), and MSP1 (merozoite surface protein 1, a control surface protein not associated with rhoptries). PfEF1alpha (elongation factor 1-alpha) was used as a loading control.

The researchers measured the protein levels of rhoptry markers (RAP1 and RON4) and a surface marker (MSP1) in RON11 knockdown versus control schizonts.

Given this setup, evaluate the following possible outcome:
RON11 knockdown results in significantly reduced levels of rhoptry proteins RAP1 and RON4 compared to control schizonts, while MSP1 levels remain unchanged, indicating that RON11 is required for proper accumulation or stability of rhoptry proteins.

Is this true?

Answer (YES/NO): YES